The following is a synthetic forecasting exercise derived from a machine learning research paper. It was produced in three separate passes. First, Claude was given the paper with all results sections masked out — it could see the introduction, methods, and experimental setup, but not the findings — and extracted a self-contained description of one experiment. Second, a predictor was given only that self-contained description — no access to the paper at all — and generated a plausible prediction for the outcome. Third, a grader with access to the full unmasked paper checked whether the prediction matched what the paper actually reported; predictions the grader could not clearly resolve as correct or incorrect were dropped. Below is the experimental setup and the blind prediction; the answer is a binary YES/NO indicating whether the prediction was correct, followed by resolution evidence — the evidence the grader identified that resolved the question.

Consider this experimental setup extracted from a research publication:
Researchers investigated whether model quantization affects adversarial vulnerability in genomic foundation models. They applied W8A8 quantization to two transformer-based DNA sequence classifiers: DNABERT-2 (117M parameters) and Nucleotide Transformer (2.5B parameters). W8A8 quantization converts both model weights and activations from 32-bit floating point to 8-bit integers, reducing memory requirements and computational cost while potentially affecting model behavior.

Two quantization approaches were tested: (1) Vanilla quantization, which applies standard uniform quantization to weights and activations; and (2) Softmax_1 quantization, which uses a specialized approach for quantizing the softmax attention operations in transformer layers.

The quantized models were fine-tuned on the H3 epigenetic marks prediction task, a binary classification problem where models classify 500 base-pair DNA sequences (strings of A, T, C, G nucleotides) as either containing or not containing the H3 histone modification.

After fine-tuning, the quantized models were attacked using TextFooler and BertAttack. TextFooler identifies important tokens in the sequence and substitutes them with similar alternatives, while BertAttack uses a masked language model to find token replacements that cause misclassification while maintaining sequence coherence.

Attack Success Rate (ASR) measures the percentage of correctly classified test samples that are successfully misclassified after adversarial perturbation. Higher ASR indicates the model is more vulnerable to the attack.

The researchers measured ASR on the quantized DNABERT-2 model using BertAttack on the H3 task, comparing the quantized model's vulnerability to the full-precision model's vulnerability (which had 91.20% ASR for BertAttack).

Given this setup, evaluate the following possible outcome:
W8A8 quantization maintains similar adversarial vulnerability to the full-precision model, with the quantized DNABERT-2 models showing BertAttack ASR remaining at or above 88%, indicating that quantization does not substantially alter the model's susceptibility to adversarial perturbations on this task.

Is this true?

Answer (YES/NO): NO